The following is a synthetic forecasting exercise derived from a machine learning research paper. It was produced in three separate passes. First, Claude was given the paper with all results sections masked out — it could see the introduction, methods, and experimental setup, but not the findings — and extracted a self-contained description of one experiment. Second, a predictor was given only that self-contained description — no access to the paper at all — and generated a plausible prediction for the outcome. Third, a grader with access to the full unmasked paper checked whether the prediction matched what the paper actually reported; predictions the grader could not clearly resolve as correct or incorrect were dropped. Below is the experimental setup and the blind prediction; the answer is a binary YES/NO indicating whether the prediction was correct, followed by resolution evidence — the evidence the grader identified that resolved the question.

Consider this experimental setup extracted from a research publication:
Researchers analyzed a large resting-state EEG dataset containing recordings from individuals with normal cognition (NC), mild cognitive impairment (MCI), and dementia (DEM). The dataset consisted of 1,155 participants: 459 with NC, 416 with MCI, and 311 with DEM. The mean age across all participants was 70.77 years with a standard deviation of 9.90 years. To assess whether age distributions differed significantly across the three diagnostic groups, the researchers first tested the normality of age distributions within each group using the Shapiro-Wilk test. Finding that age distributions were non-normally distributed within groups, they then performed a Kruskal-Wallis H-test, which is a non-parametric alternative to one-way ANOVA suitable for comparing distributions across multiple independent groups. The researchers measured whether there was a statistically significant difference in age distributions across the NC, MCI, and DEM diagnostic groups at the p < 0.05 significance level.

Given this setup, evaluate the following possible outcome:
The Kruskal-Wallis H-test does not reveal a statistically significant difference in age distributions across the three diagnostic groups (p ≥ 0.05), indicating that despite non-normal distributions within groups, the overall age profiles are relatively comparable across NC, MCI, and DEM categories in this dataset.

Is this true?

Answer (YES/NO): NO